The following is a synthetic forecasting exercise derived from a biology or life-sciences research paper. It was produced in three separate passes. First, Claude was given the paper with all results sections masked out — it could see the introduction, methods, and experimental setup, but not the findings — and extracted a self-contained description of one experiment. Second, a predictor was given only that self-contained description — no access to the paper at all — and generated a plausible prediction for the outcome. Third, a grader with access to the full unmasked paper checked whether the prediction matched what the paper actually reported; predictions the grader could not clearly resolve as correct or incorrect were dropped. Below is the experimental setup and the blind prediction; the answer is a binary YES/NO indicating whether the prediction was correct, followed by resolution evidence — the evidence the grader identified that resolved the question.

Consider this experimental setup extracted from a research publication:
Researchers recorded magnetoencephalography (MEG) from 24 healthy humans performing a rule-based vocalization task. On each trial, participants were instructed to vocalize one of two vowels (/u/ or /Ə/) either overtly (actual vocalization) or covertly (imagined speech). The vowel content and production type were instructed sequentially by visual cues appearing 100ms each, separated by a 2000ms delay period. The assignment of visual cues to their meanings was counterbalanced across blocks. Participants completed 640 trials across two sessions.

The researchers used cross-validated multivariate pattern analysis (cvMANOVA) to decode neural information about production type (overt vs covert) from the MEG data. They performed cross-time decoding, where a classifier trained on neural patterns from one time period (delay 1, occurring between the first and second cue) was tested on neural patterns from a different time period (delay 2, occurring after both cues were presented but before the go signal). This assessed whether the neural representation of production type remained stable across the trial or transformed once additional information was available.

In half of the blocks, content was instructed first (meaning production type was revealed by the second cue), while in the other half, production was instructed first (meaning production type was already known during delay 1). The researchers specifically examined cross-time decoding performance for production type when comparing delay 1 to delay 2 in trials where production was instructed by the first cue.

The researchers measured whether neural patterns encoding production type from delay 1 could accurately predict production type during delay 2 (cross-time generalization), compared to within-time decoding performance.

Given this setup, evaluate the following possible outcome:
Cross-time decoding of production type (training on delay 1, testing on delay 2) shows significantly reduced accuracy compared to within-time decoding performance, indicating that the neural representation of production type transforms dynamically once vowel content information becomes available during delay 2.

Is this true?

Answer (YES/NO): YES